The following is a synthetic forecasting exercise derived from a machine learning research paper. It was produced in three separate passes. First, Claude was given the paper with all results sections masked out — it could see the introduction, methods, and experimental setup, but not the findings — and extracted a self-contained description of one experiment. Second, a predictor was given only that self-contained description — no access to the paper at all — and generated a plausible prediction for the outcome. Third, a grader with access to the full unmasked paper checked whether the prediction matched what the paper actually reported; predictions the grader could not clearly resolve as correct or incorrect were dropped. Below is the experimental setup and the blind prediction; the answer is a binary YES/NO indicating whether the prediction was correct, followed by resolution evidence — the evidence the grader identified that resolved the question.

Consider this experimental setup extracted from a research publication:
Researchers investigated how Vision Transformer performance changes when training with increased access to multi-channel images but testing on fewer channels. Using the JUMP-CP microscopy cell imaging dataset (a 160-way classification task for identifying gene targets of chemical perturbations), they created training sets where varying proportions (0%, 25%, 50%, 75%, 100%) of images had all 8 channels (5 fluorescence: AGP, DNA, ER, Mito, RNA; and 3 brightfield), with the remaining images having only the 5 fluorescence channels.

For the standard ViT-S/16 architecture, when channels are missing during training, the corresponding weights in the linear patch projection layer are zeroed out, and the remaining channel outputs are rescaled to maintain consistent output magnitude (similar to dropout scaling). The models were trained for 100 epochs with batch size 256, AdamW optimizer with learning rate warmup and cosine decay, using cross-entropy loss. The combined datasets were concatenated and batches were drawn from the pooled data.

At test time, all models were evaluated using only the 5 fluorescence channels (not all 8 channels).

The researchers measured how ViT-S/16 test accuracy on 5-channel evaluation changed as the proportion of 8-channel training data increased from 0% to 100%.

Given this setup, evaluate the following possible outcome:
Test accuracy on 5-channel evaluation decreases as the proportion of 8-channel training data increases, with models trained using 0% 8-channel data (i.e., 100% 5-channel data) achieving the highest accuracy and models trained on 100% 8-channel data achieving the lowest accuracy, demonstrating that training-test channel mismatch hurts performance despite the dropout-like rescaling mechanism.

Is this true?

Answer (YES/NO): YES